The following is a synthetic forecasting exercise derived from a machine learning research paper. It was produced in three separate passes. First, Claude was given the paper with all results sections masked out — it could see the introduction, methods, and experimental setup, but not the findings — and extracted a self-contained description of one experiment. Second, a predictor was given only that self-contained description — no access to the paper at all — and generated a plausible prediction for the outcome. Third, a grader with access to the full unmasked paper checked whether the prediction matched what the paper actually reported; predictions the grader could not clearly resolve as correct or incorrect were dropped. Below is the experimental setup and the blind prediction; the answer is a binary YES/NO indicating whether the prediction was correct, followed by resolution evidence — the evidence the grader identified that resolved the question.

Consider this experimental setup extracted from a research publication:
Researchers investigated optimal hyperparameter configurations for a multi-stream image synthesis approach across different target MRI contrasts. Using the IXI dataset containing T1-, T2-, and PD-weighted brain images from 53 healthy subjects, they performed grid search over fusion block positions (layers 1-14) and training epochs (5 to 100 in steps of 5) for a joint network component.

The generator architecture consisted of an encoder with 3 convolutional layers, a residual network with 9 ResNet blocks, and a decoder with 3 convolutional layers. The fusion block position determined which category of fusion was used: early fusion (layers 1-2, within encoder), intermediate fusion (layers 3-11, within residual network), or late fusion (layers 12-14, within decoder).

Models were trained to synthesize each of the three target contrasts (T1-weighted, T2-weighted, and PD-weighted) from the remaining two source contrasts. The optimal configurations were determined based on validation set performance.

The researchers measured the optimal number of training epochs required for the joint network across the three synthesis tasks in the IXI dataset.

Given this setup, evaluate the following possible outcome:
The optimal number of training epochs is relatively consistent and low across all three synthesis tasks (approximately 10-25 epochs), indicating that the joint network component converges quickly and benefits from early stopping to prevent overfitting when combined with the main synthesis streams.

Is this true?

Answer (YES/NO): NO